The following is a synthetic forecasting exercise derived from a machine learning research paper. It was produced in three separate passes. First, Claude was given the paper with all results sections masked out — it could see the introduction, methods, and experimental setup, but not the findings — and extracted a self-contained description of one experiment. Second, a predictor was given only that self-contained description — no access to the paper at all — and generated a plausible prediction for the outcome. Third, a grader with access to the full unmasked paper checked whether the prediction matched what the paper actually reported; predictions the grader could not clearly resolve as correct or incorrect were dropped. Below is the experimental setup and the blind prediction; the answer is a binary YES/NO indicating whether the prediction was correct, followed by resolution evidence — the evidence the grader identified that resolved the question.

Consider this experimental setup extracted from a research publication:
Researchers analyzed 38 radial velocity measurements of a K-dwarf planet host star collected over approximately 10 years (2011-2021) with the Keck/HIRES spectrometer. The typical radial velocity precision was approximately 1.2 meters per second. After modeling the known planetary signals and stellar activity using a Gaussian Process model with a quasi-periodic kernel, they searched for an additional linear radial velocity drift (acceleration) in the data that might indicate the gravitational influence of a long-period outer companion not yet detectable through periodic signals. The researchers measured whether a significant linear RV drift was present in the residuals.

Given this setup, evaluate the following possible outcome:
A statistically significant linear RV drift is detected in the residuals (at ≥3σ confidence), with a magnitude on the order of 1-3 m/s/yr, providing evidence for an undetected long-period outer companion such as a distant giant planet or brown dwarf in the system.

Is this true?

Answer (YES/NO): NO